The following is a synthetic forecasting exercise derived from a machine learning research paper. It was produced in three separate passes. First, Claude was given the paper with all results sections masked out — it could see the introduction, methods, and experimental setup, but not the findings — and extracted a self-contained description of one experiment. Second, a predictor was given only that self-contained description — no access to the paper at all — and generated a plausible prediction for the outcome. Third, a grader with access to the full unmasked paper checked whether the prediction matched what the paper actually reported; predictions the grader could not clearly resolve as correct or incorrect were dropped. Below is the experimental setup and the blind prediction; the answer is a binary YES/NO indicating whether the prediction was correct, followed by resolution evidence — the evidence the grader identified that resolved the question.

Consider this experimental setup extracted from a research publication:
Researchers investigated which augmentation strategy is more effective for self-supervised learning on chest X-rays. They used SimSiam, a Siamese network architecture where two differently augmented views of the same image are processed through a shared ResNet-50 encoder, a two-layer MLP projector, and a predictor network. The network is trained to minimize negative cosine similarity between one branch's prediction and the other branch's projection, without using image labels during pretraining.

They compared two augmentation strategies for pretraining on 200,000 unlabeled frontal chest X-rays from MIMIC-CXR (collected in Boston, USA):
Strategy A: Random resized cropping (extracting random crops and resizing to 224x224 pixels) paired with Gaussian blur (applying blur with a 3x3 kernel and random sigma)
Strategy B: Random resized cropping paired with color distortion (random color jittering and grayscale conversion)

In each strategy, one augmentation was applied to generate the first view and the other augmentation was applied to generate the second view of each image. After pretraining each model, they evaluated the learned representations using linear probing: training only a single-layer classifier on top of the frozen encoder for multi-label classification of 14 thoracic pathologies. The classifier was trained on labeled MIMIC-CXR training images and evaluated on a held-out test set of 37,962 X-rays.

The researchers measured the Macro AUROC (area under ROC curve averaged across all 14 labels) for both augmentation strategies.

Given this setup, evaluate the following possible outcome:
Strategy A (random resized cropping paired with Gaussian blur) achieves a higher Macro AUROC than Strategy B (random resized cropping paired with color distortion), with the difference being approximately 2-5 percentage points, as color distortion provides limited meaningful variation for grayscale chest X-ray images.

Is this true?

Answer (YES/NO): NO